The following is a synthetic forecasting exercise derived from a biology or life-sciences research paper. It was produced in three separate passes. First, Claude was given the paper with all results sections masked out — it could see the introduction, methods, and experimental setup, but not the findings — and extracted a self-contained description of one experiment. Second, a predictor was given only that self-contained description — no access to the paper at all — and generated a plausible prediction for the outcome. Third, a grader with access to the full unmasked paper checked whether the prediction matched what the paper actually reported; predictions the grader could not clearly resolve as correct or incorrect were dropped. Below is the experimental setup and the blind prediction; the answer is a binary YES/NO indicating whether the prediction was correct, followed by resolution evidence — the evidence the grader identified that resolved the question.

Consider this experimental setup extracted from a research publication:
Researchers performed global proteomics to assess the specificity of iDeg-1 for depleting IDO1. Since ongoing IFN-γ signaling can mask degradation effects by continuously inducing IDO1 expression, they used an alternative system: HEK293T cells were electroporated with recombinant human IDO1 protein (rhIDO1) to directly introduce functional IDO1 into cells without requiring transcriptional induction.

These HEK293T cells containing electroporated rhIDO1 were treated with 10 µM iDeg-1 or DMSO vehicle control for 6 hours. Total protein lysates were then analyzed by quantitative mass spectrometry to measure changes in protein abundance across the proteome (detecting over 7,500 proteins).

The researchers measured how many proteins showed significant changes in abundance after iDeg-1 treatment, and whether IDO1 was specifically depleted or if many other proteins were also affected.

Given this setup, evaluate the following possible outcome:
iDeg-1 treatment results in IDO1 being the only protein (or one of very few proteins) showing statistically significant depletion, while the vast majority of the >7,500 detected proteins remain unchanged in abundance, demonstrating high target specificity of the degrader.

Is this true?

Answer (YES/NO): YES